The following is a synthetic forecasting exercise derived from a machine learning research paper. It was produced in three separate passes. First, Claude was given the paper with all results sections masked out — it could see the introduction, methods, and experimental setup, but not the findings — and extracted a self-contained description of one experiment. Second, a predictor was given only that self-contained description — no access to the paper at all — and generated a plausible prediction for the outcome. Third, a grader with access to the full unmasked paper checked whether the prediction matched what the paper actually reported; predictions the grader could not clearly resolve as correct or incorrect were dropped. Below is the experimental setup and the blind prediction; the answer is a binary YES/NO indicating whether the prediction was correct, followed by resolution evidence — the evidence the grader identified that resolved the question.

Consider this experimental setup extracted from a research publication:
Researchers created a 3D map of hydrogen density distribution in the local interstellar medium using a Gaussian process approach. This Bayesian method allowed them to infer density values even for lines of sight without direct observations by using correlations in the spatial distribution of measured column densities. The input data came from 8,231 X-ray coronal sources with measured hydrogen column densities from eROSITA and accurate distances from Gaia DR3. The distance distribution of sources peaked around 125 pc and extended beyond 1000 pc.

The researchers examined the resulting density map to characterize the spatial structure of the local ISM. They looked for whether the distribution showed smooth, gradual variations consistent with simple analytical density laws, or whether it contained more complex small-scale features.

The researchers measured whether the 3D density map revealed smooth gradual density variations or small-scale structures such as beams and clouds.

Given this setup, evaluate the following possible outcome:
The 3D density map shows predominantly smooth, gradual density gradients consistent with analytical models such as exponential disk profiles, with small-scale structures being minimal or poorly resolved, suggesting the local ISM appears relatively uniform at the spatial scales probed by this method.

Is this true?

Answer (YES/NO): NO